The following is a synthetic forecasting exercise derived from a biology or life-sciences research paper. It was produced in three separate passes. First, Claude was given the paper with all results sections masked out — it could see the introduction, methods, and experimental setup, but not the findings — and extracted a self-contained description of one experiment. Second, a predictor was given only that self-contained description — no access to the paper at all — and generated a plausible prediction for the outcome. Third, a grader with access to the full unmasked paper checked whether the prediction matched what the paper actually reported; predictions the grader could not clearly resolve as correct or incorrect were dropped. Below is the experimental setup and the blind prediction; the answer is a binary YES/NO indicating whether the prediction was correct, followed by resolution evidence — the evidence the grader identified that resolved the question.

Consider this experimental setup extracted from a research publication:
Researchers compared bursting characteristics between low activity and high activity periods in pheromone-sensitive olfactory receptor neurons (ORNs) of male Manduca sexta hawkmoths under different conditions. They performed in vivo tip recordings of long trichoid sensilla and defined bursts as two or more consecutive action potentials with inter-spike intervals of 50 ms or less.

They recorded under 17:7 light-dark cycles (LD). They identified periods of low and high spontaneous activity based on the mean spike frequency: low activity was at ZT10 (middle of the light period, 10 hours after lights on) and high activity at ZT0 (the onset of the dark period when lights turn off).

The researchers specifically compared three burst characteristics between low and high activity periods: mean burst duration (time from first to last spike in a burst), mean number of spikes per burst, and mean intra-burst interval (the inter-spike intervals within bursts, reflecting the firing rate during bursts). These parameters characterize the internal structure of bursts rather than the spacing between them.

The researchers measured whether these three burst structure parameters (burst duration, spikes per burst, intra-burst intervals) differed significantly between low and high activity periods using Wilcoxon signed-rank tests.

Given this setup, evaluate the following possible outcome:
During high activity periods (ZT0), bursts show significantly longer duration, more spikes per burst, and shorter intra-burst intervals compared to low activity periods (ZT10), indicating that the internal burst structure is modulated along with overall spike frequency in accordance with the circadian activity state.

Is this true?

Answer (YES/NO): NO